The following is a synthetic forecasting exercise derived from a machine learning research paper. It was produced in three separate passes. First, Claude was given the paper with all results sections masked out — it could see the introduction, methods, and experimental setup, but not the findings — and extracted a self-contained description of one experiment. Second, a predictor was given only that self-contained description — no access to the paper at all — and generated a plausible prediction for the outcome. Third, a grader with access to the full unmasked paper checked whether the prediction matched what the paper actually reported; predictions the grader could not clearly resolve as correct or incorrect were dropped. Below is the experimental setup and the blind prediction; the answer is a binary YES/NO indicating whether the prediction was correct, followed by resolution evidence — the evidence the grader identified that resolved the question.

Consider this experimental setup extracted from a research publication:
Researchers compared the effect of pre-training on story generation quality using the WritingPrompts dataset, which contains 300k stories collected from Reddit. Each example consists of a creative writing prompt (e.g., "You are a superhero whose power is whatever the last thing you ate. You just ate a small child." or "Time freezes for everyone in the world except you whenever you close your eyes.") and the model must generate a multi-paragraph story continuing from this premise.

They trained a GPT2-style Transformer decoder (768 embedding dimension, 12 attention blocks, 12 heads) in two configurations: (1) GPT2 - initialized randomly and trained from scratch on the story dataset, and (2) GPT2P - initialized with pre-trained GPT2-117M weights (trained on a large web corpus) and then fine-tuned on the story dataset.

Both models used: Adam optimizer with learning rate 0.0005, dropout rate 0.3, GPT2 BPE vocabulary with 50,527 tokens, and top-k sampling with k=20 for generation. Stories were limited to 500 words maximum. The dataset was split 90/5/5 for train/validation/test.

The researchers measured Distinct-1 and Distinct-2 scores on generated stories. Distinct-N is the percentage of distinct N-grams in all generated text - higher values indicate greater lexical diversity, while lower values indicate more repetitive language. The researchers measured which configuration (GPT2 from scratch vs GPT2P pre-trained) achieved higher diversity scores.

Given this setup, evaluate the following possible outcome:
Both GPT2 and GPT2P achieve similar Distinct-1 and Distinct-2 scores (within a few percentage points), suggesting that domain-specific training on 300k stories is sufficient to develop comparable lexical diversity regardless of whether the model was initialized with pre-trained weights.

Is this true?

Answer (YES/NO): NO